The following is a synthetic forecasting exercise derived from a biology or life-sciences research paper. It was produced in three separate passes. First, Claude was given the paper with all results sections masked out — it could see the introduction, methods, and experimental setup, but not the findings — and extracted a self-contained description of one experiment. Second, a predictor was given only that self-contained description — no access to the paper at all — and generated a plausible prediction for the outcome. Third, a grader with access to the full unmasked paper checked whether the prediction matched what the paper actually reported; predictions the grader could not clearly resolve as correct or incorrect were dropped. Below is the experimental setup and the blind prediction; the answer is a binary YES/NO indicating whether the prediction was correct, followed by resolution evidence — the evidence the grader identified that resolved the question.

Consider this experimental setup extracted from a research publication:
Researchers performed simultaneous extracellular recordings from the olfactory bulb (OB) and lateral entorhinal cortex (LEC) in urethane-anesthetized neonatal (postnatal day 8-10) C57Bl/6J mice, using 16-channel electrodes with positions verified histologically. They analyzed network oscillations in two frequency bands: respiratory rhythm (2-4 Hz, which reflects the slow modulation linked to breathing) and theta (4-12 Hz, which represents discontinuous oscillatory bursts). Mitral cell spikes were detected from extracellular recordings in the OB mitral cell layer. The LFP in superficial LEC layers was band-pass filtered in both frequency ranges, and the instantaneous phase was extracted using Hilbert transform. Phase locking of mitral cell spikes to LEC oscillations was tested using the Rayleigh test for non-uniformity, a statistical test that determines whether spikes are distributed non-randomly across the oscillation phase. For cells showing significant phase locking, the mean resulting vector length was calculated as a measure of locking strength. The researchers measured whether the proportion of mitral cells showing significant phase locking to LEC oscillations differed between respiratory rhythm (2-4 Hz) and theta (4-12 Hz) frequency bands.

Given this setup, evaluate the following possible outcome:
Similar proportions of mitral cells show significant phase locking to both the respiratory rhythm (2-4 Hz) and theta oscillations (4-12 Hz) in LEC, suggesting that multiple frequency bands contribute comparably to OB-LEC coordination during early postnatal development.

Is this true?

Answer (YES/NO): NO